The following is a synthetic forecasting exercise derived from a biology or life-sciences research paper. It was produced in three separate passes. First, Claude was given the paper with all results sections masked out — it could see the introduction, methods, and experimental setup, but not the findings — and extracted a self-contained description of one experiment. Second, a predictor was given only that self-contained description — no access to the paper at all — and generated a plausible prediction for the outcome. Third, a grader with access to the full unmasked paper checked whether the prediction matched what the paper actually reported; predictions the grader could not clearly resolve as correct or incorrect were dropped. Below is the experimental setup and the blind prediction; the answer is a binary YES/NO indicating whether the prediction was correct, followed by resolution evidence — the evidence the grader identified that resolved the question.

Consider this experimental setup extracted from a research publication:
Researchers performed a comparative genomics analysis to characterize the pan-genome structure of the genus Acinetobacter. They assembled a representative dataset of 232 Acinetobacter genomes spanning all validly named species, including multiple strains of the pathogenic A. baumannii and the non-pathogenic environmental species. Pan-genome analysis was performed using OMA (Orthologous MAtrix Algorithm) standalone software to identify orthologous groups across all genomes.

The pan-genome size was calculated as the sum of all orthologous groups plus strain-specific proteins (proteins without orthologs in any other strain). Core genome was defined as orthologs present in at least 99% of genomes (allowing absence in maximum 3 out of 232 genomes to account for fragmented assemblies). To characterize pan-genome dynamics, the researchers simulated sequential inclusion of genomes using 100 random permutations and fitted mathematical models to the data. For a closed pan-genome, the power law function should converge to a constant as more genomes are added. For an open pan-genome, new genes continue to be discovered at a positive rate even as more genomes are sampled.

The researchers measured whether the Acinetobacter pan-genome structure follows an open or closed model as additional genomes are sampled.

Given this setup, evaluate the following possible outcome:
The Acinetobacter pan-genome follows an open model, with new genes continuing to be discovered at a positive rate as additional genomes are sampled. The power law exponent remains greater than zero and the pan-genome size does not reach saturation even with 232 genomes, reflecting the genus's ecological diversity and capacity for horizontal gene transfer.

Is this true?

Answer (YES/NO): YES